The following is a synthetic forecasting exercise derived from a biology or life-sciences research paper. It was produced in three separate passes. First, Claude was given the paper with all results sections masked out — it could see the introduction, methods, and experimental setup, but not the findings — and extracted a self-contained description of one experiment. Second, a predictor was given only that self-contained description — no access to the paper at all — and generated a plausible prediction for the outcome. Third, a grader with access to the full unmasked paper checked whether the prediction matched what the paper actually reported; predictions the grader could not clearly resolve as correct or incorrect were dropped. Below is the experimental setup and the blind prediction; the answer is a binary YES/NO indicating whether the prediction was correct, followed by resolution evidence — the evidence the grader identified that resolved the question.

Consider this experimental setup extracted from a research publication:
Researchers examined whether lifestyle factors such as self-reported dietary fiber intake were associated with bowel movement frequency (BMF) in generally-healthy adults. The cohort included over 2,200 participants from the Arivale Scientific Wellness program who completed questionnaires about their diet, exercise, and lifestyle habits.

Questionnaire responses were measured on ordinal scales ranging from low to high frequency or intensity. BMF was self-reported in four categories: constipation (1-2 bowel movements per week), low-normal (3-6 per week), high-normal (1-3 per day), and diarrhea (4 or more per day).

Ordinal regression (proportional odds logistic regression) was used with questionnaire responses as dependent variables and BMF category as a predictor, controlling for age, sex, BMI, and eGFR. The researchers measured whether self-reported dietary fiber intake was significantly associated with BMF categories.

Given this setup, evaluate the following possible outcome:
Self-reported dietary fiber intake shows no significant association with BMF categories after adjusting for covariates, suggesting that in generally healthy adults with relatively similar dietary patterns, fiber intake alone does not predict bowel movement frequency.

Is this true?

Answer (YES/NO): NO